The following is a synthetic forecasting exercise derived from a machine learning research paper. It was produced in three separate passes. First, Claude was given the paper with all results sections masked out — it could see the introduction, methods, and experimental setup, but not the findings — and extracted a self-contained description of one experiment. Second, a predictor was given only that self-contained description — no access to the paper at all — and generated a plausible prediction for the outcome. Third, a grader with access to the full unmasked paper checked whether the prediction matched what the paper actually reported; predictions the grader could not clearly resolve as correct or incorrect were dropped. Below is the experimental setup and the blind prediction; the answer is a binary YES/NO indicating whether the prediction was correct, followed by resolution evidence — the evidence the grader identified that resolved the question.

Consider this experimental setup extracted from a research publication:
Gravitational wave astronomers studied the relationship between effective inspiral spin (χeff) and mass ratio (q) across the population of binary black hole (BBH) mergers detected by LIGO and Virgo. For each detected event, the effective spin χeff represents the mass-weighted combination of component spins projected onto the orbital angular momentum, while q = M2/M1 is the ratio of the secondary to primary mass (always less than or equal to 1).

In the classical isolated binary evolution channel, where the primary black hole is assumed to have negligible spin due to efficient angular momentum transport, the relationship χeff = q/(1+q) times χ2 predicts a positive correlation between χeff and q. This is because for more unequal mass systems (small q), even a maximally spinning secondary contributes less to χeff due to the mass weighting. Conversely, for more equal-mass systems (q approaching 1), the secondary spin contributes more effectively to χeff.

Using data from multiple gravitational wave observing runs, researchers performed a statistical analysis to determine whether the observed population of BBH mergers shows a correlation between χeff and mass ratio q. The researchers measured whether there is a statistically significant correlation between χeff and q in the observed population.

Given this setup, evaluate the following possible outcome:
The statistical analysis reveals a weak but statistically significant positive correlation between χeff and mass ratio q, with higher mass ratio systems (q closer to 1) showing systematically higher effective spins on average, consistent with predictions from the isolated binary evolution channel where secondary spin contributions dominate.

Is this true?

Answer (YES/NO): NO